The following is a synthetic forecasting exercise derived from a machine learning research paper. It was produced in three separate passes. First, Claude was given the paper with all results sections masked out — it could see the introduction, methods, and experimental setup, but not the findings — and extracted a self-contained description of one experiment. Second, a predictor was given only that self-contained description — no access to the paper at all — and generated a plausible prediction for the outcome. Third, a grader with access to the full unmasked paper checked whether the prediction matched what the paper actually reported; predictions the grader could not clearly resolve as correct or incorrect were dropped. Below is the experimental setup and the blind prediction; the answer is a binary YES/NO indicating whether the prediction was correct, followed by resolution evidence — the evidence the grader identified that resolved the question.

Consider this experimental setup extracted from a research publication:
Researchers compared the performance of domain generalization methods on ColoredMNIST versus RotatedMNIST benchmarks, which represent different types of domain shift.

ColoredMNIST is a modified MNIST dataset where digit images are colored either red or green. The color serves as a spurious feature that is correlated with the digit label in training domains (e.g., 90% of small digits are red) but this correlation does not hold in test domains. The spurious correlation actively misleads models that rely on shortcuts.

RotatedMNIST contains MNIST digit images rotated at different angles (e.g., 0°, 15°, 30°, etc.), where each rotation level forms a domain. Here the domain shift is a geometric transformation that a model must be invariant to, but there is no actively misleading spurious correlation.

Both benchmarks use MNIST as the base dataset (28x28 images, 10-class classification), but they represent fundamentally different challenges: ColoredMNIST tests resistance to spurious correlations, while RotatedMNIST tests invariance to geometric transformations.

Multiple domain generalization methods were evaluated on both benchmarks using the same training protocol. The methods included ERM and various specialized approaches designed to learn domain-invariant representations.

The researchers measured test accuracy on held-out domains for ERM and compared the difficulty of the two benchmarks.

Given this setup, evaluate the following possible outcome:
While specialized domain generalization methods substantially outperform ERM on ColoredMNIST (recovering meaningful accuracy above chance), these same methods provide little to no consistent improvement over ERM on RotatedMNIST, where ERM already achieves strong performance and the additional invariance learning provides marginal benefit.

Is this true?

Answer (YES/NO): NO